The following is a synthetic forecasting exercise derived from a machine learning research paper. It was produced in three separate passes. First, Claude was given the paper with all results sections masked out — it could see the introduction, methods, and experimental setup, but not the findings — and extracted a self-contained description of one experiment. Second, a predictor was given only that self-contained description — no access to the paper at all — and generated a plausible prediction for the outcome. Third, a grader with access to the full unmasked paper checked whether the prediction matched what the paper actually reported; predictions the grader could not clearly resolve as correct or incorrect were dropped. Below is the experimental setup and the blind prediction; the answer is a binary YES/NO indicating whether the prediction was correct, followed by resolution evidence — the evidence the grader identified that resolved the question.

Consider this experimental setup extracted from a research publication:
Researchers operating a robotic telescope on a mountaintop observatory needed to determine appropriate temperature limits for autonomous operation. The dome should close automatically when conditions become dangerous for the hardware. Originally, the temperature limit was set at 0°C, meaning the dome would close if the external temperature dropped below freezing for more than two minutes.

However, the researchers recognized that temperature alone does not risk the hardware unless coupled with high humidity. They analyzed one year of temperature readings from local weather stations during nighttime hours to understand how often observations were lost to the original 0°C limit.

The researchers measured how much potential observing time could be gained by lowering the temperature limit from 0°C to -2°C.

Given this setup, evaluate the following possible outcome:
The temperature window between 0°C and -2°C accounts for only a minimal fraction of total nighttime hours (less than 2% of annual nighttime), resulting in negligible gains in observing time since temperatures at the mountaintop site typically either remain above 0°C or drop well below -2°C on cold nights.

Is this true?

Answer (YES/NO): NO